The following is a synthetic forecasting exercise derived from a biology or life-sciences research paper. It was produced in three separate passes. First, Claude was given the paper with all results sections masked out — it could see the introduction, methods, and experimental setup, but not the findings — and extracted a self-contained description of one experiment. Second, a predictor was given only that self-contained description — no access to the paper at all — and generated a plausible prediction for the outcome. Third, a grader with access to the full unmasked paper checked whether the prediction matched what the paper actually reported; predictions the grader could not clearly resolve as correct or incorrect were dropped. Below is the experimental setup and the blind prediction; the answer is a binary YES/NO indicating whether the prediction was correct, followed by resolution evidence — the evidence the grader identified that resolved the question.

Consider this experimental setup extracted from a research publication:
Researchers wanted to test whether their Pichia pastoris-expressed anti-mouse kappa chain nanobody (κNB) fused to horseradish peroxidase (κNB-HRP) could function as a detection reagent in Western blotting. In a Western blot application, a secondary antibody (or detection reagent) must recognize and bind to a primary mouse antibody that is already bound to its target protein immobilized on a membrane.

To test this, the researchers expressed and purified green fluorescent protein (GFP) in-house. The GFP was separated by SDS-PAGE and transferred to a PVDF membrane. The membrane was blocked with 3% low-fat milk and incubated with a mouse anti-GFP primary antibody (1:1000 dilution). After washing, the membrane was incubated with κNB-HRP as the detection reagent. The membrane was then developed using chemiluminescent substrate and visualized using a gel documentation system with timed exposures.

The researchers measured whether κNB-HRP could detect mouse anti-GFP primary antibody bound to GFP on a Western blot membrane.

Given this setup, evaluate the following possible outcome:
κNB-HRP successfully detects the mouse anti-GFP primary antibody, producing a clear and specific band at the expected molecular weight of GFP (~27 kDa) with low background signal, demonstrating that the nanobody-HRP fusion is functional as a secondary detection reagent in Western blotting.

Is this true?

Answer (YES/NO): NO